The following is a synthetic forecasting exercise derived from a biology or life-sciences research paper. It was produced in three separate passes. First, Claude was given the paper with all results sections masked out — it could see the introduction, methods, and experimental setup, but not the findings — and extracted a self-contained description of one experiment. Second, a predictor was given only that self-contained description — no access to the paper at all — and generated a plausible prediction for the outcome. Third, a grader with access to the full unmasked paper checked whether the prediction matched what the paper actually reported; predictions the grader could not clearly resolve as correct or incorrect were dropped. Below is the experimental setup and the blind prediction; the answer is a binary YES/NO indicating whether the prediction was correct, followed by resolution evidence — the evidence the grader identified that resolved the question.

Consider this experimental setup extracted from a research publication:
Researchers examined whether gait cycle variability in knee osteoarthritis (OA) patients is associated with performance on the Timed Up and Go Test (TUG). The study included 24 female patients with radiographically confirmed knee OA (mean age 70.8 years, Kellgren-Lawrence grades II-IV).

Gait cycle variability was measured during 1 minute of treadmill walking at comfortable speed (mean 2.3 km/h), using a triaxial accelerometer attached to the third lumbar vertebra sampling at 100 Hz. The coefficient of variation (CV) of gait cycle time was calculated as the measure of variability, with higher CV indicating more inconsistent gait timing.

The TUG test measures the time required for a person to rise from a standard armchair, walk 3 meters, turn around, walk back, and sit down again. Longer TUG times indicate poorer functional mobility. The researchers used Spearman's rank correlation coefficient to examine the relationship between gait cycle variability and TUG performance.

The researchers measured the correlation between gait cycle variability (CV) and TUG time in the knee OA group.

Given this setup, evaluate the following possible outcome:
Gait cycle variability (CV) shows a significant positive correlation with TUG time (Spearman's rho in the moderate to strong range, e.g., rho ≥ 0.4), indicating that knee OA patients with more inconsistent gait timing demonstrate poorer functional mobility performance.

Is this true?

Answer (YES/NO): NO